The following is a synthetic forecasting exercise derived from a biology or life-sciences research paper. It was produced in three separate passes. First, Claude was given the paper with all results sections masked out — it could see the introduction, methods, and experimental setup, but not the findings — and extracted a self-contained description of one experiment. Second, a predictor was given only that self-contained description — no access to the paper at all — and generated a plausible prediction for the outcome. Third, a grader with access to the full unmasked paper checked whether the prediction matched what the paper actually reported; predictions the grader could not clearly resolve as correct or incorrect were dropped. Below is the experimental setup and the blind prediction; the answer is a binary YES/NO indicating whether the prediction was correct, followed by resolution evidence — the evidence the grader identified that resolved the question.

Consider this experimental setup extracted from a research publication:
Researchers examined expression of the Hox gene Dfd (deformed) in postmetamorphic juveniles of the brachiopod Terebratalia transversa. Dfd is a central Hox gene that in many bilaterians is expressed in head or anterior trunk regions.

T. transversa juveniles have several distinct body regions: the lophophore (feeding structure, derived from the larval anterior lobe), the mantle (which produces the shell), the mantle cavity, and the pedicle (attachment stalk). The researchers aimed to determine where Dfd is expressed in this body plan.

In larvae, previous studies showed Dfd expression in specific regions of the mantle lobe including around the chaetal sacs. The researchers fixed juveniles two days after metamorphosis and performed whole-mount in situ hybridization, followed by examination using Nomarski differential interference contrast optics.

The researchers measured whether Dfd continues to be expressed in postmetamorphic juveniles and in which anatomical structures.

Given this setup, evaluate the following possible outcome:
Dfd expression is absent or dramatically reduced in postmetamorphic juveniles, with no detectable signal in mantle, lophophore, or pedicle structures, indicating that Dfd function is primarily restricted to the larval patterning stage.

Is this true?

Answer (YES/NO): NO